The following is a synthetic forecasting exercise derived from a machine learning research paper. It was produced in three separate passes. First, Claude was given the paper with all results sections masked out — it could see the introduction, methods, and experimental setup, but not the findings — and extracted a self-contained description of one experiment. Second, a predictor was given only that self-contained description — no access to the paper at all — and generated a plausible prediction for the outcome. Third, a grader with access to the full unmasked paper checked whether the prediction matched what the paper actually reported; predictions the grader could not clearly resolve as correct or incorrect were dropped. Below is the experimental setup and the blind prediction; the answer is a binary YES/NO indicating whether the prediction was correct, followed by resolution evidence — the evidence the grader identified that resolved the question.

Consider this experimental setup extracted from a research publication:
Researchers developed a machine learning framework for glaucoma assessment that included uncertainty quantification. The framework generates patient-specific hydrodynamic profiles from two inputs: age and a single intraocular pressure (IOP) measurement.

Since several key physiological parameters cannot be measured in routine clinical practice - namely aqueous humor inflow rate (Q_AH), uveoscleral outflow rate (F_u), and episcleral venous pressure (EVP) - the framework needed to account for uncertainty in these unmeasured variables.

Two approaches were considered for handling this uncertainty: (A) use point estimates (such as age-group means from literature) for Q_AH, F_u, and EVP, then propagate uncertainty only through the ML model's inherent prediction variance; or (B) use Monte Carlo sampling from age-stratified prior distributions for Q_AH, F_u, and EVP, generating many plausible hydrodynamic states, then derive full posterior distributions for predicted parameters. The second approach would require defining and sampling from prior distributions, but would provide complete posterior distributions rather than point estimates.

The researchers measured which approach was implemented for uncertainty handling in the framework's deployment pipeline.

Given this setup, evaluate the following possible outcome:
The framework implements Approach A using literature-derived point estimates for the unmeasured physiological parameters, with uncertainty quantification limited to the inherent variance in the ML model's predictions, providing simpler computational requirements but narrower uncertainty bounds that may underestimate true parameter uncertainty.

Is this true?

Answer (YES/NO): NO